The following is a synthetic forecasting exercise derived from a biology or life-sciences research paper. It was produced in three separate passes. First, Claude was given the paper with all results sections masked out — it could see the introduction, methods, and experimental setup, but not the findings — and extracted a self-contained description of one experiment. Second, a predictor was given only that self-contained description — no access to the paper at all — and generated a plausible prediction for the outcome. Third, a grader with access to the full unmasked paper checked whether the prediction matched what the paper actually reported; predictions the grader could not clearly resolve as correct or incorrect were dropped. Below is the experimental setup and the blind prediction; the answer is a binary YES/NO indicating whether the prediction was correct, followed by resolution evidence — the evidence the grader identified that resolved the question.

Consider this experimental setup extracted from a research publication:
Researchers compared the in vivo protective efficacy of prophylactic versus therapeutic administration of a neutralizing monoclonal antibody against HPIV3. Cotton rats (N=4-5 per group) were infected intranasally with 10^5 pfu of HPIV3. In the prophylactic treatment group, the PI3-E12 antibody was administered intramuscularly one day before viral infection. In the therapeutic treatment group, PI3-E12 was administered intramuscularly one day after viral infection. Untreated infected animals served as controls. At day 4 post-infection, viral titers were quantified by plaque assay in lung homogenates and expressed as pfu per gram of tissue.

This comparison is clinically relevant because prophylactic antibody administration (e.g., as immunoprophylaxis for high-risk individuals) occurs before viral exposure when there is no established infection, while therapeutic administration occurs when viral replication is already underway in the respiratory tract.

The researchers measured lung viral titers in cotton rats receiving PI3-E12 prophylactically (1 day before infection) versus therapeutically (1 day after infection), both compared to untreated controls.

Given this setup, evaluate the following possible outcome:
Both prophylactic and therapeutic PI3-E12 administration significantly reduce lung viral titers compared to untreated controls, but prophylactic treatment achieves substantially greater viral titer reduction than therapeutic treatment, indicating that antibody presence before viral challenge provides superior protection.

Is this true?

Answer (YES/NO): YES